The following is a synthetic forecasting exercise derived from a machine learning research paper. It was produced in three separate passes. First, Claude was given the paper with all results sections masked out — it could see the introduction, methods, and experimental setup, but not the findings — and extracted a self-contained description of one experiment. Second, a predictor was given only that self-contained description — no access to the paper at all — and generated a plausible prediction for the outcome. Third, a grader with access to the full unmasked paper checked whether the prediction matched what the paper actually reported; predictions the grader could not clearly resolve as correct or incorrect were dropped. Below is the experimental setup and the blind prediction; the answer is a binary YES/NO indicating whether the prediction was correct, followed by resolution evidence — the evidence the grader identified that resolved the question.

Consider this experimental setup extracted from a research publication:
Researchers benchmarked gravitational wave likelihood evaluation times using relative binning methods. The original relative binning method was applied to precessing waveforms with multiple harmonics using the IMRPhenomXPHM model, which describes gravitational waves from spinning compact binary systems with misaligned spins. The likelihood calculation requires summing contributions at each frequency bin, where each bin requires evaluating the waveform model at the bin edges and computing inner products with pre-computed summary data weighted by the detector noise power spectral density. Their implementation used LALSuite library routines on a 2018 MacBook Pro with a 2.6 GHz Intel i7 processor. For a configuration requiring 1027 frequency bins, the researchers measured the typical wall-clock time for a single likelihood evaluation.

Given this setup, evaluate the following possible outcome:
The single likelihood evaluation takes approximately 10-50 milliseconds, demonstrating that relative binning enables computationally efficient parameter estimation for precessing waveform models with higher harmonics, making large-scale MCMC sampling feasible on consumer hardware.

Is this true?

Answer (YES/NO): NO